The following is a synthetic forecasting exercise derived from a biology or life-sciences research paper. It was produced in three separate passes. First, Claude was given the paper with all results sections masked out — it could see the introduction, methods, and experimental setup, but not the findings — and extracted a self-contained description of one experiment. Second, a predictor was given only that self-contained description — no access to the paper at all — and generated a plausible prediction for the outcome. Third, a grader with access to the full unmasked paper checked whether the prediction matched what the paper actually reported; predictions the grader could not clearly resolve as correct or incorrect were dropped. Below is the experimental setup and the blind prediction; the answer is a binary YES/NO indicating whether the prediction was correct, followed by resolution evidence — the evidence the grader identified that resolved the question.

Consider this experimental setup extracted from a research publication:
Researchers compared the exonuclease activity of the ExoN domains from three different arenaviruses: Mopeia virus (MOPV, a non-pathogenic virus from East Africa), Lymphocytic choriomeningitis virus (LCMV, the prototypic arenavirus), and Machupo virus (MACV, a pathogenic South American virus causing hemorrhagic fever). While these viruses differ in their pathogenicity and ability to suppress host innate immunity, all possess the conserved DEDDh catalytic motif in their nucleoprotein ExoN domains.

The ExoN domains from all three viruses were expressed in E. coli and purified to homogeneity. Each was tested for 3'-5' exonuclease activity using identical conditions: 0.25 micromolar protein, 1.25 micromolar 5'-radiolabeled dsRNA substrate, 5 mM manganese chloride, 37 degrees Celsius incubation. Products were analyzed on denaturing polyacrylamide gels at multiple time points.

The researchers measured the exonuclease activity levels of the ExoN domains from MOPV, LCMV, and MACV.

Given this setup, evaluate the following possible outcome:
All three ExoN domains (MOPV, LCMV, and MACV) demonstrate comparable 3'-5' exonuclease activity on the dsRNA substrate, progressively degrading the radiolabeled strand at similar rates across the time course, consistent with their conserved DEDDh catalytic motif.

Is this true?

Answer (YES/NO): YES